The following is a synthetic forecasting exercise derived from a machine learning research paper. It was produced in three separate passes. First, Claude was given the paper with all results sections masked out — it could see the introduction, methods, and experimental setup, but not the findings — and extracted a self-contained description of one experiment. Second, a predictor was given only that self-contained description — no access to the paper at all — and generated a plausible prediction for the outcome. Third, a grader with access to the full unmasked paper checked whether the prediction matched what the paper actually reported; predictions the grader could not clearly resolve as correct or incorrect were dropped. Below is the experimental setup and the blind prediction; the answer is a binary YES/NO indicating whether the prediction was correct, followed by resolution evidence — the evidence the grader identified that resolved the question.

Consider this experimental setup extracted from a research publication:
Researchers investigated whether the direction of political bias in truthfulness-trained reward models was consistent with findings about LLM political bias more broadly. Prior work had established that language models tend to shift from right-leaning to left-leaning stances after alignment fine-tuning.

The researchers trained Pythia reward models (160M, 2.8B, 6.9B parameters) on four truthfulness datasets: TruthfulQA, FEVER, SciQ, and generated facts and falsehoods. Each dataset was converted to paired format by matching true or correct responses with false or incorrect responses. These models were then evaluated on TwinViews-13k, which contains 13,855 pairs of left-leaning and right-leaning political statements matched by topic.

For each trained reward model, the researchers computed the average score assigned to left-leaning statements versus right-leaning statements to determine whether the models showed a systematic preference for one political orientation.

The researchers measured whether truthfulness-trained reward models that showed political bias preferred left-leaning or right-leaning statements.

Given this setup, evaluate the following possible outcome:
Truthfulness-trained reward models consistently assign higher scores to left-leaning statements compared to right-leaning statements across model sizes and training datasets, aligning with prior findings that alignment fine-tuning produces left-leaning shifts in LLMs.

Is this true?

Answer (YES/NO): NO